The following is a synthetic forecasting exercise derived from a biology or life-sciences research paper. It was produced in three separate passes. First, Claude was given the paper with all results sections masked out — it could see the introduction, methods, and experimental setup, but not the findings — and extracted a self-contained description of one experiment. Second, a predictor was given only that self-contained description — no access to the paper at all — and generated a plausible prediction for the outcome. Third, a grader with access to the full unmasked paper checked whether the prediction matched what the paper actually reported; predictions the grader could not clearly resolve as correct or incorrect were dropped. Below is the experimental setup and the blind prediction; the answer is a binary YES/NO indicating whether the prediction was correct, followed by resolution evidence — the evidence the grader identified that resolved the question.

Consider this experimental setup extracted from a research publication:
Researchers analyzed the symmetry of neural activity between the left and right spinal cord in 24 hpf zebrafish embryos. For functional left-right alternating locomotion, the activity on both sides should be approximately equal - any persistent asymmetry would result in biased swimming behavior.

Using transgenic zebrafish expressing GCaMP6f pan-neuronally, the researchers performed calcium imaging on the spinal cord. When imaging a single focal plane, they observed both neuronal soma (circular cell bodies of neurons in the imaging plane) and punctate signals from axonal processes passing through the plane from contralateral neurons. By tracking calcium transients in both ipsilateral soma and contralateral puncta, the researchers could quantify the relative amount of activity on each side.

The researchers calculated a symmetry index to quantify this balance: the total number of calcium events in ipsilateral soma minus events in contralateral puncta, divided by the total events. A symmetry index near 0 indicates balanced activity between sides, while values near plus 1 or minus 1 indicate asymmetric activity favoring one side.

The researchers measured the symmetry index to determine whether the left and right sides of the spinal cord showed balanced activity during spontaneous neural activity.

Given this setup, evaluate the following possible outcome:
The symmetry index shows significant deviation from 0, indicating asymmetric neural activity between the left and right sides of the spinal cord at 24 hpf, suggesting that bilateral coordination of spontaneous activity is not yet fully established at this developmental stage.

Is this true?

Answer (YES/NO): NO